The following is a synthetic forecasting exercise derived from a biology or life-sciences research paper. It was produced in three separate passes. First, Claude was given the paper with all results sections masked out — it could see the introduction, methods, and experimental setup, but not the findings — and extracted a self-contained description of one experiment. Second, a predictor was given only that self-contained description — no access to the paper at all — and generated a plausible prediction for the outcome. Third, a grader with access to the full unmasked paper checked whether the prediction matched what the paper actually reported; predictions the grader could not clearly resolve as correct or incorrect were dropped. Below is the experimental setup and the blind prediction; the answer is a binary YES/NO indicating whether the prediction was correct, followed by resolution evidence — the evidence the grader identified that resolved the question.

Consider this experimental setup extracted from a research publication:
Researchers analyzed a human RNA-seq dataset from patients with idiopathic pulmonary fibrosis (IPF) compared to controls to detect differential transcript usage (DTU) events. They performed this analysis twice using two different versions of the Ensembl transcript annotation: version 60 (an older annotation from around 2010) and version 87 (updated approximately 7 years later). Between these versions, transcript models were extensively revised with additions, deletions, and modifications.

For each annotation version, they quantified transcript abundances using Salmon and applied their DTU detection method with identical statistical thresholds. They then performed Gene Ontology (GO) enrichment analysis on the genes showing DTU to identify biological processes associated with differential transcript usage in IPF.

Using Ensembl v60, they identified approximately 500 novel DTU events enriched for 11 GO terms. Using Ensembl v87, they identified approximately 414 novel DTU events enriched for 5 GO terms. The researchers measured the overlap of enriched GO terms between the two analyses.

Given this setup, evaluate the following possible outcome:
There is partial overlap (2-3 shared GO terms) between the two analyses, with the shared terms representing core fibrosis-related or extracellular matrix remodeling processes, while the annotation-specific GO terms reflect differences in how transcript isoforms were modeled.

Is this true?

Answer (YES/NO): NO